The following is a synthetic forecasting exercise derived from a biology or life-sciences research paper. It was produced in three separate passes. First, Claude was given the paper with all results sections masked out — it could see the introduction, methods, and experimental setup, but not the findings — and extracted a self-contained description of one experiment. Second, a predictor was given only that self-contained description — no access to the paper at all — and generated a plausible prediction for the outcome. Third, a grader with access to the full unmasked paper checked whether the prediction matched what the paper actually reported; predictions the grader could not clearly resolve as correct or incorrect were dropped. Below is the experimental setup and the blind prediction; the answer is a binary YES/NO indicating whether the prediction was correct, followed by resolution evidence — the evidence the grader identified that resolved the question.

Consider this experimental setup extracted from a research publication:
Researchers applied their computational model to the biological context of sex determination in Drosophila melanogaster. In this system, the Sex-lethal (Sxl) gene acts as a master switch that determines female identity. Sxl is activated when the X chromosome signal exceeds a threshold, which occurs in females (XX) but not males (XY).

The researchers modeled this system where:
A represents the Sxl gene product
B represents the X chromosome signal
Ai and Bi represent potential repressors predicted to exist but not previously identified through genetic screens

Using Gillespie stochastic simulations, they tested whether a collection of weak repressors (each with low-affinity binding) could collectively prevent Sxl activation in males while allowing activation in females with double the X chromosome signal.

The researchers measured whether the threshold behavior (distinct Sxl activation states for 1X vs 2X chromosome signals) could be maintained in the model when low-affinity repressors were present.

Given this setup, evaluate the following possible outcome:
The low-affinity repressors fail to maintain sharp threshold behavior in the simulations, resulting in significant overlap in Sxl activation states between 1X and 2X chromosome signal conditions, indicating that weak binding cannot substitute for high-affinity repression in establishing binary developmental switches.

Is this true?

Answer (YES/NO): NO